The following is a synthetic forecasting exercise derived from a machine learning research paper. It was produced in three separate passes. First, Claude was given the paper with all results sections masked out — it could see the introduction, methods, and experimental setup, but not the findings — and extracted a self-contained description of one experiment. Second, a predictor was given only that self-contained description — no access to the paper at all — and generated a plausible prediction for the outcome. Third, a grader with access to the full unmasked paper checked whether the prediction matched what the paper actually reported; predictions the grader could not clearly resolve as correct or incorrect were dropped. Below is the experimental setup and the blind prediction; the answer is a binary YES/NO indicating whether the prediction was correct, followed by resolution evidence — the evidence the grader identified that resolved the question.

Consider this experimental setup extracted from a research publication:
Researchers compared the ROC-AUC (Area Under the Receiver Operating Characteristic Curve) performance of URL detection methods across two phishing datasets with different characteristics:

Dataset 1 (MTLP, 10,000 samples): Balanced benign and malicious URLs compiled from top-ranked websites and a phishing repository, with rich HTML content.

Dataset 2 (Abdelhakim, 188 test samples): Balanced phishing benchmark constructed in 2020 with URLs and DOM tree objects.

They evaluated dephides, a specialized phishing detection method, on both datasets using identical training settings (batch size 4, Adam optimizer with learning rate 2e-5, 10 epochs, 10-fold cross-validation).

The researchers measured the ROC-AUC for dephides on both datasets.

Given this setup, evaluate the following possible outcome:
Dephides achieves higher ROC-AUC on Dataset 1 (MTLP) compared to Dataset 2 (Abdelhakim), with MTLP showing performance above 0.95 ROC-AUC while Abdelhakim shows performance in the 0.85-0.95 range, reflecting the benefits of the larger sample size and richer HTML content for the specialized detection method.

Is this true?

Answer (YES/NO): NO